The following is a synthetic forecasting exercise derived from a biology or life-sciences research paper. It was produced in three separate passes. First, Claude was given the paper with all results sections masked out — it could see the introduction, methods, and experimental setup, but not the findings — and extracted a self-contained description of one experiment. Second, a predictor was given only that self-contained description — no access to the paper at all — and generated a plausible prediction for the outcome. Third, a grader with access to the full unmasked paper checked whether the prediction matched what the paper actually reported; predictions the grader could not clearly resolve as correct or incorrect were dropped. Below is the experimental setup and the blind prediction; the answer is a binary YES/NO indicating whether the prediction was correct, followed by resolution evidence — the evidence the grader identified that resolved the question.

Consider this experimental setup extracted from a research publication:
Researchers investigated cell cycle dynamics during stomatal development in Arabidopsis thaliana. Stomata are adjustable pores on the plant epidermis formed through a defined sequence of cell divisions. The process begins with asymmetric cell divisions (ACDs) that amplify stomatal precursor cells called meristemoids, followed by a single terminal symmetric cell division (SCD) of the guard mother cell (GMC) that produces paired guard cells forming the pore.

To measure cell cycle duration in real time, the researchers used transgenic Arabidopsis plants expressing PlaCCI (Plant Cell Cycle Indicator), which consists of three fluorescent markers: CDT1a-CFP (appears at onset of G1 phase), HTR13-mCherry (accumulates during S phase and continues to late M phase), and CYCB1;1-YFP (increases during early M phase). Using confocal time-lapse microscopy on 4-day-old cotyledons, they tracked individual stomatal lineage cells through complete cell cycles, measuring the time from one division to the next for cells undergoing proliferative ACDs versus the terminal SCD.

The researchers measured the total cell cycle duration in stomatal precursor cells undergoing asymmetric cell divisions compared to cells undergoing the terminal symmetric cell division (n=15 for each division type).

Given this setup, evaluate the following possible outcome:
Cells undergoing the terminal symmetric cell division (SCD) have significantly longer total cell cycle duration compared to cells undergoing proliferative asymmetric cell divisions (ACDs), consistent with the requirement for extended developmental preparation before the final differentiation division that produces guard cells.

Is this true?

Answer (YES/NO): YES